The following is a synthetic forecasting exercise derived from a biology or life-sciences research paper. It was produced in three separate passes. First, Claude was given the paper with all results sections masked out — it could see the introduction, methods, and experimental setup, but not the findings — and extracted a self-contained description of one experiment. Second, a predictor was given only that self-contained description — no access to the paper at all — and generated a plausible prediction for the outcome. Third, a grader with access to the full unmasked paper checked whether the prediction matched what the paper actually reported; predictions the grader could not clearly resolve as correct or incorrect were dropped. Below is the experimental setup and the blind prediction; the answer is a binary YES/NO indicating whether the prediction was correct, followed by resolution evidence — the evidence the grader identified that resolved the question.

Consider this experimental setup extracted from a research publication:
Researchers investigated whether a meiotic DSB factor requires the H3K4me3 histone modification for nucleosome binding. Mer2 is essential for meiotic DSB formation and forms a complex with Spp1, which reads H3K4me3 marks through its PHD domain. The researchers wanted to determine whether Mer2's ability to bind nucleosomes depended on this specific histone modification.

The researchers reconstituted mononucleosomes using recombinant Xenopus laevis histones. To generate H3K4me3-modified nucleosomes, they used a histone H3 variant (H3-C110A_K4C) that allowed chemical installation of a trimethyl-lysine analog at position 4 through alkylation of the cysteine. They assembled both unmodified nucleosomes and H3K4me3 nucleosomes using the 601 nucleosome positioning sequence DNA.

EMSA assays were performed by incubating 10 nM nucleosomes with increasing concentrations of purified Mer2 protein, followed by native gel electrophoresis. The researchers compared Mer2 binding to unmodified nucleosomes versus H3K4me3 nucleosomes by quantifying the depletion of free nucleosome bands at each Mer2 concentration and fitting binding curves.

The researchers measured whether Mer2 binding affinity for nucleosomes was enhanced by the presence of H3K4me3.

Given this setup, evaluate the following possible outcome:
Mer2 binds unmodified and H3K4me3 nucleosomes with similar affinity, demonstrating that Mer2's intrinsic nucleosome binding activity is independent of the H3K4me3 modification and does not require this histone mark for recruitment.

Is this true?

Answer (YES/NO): YES